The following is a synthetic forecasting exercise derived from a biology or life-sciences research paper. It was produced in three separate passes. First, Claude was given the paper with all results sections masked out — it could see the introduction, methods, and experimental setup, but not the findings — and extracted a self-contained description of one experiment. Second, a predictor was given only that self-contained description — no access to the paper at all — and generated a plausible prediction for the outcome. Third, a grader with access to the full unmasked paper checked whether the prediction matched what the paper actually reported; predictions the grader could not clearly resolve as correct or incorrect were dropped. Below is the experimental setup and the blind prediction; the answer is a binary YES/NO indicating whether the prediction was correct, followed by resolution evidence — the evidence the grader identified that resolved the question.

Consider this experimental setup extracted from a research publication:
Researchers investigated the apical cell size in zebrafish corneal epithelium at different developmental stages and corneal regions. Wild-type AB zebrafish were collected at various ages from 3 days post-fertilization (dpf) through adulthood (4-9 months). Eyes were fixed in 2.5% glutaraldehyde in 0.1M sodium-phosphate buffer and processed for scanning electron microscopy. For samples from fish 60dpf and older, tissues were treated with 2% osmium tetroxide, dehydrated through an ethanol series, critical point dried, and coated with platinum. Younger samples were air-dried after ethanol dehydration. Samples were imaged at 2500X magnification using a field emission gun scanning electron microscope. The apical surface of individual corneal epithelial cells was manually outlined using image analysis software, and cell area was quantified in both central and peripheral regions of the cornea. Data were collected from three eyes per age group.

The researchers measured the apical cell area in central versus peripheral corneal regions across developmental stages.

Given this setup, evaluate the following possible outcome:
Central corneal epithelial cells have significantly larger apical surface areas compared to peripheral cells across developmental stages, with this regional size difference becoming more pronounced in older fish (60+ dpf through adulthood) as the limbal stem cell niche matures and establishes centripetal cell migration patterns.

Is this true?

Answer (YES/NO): NO